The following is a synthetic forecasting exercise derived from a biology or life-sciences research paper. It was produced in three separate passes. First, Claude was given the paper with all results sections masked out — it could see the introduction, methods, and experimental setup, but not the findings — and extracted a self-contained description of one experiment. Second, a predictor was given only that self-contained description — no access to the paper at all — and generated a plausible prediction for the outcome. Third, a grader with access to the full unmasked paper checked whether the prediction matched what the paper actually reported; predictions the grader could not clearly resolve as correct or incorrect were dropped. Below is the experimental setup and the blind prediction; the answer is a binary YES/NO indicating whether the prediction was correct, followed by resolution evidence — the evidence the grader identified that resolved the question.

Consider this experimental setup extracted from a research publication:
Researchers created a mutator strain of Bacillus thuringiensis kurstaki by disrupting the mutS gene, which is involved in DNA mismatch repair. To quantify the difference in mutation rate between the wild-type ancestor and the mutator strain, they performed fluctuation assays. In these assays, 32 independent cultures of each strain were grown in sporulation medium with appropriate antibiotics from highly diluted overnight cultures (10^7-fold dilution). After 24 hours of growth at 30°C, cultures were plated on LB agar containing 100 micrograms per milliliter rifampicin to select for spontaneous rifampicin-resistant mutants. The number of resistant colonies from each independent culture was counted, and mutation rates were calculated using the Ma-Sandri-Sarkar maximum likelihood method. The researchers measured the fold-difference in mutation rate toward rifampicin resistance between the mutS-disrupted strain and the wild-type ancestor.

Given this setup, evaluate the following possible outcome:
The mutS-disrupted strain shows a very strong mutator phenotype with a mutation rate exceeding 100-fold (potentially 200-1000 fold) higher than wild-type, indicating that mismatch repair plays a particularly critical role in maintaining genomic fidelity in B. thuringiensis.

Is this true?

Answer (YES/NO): NO